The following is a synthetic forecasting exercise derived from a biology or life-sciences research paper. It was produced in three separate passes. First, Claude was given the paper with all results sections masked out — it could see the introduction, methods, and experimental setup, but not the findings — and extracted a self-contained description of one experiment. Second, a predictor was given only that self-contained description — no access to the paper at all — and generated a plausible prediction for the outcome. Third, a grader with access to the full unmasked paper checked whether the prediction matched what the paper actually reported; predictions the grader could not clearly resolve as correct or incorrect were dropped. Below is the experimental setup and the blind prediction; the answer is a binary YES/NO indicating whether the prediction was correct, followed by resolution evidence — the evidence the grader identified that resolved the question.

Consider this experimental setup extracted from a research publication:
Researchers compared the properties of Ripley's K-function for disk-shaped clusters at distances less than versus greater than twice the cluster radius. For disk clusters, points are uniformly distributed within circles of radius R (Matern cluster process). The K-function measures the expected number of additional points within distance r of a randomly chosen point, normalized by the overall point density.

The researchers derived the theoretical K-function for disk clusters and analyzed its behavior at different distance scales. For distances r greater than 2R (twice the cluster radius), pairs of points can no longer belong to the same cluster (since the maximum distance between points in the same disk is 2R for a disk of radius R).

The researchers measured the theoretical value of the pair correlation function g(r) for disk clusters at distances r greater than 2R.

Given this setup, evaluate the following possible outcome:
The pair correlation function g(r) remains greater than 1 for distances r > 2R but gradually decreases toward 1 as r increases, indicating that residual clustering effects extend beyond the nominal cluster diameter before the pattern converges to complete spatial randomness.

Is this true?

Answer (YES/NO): NO